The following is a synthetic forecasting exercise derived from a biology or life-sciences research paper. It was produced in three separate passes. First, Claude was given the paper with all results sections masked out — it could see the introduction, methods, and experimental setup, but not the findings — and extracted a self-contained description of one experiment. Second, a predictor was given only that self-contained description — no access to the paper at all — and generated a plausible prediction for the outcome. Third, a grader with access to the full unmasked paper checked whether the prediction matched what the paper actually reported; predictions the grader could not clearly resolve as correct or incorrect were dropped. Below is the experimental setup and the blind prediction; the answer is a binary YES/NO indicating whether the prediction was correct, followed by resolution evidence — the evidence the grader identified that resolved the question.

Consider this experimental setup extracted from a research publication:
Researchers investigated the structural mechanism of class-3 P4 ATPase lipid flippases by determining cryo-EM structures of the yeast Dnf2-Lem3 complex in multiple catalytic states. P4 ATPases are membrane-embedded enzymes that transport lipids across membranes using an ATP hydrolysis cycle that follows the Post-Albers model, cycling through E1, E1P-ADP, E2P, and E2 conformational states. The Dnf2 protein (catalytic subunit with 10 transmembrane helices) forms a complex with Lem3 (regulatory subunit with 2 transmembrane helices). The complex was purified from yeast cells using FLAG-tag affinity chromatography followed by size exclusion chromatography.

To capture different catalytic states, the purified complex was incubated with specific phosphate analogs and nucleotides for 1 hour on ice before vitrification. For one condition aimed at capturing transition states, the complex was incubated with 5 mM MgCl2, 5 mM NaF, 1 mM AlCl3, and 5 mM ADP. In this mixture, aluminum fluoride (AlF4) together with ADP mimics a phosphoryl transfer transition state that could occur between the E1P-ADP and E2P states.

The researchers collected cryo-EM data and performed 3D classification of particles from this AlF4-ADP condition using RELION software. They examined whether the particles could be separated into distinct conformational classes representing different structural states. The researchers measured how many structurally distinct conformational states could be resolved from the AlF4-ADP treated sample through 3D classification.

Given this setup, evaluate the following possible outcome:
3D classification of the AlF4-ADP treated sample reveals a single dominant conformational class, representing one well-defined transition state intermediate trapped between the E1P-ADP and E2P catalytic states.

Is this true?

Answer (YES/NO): NO